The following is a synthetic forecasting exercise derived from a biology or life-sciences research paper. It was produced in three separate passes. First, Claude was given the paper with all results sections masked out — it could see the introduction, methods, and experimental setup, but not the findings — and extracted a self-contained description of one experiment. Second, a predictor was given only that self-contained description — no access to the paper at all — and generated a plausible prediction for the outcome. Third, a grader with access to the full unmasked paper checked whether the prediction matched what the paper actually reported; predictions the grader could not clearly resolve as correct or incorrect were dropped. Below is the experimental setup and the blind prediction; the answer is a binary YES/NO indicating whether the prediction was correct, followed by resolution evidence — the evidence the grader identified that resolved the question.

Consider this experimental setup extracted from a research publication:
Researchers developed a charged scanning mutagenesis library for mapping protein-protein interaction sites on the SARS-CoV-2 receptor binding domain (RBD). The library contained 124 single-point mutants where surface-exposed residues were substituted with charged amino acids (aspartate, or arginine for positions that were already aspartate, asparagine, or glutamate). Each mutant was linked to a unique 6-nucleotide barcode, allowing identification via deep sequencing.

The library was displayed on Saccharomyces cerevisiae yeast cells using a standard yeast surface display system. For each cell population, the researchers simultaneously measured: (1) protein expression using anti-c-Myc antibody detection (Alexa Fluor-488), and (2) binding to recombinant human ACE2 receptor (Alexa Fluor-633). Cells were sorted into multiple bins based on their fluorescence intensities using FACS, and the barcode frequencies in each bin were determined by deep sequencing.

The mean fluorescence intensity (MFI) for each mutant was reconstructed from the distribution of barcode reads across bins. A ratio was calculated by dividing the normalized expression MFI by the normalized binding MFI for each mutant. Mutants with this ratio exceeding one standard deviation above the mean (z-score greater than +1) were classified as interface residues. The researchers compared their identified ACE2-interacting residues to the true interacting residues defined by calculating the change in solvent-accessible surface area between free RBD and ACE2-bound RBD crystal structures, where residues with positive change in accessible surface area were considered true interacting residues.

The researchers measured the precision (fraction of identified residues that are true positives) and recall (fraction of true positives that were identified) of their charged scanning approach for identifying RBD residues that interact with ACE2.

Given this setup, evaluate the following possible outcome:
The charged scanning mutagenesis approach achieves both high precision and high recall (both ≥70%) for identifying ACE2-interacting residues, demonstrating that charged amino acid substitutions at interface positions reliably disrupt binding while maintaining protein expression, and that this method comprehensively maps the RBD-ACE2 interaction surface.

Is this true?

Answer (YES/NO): NO